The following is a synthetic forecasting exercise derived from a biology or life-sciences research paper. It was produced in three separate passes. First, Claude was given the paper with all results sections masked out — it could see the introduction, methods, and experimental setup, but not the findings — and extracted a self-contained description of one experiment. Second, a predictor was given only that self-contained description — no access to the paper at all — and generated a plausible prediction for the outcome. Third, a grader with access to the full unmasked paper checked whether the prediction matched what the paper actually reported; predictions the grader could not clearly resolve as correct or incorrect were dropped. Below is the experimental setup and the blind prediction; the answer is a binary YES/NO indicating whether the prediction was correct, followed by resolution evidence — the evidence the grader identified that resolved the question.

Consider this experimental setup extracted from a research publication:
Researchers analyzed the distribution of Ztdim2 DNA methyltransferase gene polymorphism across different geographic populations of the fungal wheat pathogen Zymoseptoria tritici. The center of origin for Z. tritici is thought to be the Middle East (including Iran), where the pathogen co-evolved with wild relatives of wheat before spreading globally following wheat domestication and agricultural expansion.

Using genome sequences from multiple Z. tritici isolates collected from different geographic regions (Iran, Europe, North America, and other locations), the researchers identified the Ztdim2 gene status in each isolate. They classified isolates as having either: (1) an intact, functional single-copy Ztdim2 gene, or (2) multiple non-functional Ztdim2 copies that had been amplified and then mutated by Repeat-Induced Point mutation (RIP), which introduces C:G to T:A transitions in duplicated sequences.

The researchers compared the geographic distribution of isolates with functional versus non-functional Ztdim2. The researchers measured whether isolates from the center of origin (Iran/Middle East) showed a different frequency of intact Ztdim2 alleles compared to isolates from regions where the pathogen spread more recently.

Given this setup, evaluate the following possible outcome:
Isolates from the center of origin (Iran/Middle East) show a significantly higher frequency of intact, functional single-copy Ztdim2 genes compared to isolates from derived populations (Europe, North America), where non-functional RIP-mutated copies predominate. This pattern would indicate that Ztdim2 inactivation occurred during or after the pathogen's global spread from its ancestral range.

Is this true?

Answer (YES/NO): YES